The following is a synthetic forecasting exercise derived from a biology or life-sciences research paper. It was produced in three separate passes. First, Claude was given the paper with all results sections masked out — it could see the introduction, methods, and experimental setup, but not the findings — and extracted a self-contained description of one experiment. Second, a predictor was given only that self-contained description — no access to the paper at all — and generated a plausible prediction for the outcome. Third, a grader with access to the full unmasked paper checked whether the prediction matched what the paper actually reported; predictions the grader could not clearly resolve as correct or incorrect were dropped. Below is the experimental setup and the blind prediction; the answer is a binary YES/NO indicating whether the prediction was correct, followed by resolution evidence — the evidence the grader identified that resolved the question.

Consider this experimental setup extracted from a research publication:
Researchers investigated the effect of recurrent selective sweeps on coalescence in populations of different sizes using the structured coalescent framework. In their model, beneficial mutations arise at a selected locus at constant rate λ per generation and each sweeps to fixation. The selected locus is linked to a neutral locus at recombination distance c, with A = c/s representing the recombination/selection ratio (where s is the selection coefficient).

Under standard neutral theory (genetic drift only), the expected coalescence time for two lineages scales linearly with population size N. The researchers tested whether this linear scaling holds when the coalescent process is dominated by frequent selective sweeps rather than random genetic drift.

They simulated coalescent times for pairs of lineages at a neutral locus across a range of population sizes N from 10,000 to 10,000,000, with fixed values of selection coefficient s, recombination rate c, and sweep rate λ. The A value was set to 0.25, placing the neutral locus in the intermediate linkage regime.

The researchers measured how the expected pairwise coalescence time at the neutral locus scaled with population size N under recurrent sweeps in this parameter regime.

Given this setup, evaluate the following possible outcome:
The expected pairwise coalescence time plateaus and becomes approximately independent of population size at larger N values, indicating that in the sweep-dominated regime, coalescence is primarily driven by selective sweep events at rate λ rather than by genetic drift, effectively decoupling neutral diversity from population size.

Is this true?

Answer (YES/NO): NO